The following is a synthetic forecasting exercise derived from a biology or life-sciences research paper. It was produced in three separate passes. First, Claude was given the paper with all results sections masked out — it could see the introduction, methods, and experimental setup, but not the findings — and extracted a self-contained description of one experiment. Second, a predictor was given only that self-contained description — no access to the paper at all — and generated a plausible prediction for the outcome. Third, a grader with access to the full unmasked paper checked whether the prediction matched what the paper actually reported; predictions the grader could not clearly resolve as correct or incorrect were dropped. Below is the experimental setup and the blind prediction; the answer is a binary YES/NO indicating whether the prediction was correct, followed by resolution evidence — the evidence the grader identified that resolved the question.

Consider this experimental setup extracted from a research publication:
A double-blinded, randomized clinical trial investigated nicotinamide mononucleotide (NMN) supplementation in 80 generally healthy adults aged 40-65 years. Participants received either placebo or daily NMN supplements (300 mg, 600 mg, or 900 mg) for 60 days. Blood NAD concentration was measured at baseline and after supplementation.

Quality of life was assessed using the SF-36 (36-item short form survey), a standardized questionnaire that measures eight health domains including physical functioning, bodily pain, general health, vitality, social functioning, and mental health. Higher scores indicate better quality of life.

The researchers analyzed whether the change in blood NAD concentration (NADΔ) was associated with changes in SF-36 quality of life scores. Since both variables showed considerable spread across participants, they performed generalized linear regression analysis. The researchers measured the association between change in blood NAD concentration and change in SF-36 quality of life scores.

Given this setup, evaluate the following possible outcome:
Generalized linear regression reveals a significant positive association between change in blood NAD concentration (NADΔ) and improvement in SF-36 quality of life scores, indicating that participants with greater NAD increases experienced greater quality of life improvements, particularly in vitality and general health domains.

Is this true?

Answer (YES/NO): NO